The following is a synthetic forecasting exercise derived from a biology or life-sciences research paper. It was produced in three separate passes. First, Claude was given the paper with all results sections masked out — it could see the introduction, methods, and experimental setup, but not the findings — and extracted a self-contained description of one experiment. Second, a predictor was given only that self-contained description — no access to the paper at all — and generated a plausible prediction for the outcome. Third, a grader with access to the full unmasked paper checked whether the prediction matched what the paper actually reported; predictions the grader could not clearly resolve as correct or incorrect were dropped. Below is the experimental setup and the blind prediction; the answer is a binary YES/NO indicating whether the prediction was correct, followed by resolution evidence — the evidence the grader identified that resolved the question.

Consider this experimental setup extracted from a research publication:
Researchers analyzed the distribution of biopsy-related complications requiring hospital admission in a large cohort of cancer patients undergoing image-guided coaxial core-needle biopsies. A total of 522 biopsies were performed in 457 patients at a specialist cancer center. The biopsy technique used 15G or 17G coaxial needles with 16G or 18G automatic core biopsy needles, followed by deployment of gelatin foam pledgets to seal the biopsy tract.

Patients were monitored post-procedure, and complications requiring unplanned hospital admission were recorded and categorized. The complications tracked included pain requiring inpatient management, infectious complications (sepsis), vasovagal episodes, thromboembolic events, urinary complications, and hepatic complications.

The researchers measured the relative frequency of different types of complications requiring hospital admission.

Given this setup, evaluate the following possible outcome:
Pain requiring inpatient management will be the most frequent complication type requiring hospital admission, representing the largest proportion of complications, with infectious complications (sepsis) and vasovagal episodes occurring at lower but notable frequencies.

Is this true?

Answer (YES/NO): YES